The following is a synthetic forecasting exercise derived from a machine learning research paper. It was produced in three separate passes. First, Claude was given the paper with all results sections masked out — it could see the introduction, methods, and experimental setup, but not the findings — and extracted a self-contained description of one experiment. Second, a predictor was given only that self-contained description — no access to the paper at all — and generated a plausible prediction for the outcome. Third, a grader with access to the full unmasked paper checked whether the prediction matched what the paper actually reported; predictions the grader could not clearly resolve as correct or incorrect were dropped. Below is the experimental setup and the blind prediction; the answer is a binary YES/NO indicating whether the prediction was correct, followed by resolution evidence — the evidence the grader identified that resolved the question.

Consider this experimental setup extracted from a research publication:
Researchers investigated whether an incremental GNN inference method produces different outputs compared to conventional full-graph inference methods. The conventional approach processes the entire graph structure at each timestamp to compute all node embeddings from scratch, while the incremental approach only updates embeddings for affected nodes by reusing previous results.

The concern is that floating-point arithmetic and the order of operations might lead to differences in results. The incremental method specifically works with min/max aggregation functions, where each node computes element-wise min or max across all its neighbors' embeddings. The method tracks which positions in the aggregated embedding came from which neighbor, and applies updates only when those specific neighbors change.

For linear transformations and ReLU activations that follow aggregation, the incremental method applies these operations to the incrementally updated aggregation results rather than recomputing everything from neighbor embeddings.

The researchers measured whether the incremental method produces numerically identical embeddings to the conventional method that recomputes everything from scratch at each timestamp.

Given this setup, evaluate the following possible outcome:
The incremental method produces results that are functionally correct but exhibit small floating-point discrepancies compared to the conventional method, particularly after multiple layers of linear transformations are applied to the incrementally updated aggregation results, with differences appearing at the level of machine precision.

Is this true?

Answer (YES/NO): NO